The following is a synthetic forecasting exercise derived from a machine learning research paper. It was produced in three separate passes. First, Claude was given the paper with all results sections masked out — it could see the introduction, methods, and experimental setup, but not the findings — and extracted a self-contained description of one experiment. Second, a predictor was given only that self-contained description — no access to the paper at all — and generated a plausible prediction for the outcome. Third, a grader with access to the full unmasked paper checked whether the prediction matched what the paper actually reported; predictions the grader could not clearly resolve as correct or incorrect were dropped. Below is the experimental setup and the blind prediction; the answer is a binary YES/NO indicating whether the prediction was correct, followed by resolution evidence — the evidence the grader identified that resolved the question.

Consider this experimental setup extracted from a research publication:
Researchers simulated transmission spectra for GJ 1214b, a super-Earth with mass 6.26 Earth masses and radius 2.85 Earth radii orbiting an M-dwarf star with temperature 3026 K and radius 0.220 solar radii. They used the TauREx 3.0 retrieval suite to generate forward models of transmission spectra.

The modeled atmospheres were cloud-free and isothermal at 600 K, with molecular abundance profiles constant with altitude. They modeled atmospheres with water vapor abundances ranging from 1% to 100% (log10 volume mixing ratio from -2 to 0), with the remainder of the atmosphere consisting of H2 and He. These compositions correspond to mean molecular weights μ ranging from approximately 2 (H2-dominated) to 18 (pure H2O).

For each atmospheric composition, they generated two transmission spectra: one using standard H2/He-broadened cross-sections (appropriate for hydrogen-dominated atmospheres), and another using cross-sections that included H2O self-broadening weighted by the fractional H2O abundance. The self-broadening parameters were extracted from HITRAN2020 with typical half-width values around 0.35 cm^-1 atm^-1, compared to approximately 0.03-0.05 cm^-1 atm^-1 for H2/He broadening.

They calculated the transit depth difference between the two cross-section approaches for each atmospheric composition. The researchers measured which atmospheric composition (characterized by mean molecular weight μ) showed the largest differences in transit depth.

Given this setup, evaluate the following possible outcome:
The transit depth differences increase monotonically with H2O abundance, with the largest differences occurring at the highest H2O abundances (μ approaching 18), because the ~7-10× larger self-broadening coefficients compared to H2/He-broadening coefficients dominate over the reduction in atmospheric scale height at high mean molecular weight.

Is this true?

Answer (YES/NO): NO